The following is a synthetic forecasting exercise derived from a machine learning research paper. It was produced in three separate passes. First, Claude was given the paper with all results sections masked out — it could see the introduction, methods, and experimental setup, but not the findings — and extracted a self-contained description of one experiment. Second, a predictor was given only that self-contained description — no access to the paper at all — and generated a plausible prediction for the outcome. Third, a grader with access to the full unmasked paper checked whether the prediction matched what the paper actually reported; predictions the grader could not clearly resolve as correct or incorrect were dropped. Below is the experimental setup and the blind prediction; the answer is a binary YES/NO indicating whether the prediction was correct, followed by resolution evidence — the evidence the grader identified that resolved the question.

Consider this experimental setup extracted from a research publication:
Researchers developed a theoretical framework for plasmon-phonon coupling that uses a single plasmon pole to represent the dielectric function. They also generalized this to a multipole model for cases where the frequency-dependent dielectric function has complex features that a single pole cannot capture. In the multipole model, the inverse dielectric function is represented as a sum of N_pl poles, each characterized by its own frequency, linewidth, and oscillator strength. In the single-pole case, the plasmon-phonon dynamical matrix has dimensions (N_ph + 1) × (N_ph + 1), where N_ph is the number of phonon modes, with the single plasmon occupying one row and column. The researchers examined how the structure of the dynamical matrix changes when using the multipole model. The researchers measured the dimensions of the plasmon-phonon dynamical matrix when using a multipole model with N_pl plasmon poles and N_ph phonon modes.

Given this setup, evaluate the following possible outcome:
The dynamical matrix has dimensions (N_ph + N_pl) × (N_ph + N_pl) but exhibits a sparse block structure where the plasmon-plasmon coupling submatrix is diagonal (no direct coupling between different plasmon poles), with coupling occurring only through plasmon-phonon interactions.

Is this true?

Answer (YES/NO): YES